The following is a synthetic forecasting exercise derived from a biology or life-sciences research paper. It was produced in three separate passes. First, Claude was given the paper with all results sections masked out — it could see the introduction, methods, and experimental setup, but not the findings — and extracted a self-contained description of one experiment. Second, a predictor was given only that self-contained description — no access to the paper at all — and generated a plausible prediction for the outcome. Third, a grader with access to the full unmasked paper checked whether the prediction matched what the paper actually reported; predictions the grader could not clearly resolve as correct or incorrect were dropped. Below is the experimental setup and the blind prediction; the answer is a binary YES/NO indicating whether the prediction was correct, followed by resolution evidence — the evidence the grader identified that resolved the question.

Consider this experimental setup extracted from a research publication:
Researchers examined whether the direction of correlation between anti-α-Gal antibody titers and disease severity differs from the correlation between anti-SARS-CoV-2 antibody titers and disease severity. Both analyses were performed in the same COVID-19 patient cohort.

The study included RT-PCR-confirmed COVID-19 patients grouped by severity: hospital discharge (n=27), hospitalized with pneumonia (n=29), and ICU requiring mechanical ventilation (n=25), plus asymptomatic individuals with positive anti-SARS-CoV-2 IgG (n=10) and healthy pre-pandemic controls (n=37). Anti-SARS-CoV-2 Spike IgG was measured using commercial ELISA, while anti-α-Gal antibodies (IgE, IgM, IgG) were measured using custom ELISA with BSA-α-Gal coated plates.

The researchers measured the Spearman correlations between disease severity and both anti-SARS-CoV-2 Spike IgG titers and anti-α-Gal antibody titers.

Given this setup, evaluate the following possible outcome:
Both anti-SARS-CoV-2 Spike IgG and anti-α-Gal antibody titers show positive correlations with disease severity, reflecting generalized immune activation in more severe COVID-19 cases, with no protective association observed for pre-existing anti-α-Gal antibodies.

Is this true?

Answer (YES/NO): NO